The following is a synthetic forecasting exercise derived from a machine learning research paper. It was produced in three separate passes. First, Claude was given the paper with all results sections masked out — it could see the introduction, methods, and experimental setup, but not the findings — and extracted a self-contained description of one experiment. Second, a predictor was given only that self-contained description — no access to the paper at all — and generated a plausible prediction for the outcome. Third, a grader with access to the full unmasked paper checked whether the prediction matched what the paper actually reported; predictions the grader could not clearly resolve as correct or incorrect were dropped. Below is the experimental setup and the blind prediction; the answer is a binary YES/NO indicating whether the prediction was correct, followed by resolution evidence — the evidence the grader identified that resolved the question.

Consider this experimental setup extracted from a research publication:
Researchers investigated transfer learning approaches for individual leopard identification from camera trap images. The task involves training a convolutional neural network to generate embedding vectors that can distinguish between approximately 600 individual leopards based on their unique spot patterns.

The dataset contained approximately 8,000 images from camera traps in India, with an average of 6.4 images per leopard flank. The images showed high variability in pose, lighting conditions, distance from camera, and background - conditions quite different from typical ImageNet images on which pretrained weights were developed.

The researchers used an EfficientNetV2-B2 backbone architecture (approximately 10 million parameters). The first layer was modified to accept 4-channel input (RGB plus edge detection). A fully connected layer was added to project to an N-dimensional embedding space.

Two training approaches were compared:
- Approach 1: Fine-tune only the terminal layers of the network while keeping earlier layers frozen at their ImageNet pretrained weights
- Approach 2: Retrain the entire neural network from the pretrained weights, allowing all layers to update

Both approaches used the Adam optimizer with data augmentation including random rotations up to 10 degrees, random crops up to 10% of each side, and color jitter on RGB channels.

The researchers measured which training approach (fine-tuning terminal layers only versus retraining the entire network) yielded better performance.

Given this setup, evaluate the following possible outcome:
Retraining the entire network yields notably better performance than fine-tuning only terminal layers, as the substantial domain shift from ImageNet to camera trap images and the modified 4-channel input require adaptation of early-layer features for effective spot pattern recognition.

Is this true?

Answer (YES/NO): YES